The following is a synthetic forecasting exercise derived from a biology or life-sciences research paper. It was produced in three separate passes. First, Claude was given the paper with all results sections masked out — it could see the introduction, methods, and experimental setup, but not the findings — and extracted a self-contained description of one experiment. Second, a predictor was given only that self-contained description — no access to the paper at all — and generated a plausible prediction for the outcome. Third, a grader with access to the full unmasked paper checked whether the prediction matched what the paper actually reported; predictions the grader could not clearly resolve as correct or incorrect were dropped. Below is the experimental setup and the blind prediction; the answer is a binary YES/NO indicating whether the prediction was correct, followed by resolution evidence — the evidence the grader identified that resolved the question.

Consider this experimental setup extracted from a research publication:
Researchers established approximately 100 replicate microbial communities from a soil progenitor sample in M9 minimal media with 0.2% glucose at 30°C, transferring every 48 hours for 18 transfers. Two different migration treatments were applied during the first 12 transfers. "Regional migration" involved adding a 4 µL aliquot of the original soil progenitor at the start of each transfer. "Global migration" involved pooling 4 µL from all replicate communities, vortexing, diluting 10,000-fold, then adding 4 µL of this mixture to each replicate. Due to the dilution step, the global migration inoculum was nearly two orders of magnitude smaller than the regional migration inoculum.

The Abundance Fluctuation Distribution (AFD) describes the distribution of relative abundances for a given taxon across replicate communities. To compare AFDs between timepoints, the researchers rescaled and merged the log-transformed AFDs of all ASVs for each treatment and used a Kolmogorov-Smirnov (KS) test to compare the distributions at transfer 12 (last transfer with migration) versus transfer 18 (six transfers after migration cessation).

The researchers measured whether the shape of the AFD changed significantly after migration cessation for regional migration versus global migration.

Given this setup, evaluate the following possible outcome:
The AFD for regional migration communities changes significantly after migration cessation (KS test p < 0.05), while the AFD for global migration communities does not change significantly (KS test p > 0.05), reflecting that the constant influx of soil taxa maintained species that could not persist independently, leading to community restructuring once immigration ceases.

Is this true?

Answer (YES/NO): NO